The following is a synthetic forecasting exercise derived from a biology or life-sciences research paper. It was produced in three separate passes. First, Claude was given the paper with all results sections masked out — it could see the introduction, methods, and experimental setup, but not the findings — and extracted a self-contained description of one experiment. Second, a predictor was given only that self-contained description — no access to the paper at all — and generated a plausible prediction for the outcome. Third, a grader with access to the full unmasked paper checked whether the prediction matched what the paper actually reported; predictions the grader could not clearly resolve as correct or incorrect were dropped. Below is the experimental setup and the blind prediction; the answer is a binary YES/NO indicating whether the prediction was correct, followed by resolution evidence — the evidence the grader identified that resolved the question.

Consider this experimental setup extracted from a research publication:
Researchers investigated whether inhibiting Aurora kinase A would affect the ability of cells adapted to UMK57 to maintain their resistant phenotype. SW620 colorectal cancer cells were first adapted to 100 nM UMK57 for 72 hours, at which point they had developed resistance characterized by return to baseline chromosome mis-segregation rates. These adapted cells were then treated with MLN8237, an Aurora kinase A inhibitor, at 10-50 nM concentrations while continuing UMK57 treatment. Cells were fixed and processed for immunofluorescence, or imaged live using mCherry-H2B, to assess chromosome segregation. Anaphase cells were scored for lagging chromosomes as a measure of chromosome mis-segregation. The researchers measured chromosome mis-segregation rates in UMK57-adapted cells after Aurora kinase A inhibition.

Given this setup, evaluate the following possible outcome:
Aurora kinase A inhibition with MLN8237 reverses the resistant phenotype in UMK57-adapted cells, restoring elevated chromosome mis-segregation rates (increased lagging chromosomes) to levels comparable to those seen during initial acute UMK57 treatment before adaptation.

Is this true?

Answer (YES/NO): NO